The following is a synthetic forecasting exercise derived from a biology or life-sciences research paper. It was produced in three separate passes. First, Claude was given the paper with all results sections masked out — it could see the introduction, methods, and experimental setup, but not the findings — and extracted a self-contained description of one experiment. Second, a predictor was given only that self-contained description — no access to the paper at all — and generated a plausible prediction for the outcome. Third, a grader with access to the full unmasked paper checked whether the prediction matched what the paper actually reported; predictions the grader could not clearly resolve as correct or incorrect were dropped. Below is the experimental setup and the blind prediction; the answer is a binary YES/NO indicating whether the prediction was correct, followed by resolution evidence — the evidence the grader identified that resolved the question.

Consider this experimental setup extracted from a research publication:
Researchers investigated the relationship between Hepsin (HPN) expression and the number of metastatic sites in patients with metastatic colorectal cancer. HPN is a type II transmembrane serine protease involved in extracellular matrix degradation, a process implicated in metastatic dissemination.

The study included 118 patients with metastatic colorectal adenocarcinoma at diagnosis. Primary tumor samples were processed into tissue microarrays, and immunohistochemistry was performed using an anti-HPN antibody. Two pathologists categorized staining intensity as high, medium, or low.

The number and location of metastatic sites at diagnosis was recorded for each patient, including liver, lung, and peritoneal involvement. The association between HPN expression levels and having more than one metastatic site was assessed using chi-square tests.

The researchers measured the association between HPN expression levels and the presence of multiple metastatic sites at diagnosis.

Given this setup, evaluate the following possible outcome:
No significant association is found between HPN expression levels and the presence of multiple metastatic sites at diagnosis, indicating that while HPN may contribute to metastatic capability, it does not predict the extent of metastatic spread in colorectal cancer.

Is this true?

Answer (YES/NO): NO